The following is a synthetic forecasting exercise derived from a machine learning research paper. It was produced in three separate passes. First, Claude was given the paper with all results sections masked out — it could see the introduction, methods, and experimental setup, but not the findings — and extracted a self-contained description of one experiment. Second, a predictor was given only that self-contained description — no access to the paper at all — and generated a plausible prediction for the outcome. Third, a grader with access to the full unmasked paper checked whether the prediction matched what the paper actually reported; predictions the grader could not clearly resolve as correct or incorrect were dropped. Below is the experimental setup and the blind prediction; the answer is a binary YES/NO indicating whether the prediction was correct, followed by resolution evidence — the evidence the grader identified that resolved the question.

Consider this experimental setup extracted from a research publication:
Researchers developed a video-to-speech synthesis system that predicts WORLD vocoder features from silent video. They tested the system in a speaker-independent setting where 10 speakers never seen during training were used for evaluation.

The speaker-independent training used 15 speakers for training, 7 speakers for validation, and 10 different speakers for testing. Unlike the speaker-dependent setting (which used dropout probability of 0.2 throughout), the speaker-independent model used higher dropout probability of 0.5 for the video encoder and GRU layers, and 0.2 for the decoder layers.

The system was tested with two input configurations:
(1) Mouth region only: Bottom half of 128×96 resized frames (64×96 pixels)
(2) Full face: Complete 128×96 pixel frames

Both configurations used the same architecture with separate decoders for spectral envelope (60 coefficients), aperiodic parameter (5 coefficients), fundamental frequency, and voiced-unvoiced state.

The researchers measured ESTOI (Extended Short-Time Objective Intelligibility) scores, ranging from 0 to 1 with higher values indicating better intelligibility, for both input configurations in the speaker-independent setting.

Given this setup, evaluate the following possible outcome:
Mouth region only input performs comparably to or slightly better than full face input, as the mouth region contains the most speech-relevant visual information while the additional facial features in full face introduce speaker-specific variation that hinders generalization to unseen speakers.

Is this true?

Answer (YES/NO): YES